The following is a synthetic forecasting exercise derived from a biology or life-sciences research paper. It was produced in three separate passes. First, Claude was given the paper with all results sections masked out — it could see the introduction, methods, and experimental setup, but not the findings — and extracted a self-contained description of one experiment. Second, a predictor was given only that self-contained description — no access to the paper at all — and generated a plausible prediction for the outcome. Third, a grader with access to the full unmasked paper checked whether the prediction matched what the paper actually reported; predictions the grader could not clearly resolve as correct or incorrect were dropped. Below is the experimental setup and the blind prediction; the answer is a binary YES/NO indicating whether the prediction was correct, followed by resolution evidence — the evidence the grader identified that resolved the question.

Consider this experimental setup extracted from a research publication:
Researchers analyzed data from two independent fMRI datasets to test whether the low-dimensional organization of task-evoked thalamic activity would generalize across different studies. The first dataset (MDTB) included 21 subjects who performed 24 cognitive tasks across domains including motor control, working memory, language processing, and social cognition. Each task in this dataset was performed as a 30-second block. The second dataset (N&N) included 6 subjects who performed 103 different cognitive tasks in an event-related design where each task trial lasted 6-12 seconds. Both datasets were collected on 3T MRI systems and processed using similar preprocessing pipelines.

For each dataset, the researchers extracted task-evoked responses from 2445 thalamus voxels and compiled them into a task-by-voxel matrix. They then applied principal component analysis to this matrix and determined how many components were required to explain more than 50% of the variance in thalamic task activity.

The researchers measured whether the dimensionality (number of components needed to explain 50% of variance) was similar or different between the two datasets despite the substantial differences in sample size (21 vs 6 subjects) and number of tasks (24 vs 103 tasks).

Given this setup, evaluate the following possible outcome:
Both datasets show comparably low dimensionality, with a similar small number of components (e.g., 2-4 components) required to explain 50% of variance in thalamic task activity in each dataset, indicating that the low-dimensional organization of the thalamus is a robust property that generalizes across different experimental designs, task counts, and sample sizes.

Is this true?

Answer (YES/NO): YES